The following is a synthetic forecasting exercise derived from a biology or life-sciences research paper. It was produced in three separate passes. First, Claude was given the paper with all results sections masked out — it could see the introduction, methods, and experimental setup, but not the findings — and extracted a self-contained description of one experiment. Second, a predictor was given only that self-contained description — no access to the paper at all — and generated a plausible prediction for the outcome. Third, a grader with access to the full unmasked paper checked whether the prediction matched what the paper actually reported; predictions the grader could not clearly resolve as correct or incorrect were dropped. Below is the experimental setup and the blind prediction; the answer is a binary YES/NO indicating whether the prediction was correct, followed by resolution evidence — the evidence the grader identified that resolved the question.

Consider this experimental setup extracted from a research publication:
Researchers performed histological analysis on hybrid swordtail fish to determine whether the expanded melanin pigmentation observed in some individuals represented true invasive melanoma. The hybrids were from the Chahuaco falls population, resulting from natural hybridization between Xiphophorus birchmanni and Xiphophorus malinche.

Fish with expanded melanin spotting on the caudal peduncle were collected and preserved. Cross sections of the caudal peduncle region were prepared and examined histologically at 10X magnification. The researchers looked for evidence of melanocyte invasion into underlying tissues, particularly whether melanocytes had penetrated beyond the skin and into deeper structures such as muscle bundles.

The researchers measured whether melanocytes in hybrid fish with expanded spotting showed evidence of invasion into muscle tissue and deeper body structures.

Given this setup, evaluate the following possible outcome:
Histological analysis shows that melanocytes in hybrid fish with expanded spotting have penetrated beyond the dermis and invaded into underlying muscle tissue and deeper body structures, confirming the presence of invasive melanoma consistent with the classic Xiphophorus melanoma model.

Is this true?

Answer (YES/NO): YES